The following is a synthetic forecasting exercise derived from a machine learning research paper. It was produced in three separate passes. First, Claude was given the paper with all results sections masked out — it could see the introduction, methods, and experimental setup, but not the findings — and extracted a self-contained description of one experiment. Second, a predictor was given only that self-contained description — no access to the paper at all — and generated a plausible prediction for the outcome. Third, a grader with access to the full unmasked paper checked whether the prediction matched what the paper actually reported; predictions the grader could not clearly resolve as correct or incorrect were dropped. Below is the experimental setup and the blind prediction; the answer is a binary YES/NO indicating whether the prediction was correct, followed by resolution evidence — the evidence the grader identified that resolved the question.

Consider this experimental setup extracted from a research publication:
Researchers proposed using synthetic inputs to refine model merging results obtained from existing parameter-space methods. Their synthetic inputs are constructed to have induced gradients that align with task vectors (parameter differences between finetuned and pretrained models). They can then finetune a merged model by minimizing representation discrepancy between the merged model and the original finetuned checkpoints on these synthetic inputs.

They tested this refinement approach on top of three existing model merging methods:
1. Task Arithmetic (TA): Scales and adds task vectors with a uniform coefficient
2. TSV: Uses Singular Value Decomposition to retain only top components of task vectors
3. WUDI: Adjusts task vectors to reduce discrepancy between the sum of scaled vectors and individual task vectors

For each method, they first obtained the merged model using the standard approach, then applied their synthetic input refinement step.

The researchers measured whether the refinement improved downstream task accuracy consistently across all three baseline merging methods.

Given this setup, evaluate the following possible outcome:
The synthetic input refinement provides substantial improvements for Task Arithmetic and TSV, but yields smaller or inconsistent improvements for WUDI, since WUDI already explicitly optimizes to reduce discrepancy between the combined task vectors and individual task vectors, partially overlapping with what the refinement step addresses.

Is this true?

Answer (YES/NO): NO